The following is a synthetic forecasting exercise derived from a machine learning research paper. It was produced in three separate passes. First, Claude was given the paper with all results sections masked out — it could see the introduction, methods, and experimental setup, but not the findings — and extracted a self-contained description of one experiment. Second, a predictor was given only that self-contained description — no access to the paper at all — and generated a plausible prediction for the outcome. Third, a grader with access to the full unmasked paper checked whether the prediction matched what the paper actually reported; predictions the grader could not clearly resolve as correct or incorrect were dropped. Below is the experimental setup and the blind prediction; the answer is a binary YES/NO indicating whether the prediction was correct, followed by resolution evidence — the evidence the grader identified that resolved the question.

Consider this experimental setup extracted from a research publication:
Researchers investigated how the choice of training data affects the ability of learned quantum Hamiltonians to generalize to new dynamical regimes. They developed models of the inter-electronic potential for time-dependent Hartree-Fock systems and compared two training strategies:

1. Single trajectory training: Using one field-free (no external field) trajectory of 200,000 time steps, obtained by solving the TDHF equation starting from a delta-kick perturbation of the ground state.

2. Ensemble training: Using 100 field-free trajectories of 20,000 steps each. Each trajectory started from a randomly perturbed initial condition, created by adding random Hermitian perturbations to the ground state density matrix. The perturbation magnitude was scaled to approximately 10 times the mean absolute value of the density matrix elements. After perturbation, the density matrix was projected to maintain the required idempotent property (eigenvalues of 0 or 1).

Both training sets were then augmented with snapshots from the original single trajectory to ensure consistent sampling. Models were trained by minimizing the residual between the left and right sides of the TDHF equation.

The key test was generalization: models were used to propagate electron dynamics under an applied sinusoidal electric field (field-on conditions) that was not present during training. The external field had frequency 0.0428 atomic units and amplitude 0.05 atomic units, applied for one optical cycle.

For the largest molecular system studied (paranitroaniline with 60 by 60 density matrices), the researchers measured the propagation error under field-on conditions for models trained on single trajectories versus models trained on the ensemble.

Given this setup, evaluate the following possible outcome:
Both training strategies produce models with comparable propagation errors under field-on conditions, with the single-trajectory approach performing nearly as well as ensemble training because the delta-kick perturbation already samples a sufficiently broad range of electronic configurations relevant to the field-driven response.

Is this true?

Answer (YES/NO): NO